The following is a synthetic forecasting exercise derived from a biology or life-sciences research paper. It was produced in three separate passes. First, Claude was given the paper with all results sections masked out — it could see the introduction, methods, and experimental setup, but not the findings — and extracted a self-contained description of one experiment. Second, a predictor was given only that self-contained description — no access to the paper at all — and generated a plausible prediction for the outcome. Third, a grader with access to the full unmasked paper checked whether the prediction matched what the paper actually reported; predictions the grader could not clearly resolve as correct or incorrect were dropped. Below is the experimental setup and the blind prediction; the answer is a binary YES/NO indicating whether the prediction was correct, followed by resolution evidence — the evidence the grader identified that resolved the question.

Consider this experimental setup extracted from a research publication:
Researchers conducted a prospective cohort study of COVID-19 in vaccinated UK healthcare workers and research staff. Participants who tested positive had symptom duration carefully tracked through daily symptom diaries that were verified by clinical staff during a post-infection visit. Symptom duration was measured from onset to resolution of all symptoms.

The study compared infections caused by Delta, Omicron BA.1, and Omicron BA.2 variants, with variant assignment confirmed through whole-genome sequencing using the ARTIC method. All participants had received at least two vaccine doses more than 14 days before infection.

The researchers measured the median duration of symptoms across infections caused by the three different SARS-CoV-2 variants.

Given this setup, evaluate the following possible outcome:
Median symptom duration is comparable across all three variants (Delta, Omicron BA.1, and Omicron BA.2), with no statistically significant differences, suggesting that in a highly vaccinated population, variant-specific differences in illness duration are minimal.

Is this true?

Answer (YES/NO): YES